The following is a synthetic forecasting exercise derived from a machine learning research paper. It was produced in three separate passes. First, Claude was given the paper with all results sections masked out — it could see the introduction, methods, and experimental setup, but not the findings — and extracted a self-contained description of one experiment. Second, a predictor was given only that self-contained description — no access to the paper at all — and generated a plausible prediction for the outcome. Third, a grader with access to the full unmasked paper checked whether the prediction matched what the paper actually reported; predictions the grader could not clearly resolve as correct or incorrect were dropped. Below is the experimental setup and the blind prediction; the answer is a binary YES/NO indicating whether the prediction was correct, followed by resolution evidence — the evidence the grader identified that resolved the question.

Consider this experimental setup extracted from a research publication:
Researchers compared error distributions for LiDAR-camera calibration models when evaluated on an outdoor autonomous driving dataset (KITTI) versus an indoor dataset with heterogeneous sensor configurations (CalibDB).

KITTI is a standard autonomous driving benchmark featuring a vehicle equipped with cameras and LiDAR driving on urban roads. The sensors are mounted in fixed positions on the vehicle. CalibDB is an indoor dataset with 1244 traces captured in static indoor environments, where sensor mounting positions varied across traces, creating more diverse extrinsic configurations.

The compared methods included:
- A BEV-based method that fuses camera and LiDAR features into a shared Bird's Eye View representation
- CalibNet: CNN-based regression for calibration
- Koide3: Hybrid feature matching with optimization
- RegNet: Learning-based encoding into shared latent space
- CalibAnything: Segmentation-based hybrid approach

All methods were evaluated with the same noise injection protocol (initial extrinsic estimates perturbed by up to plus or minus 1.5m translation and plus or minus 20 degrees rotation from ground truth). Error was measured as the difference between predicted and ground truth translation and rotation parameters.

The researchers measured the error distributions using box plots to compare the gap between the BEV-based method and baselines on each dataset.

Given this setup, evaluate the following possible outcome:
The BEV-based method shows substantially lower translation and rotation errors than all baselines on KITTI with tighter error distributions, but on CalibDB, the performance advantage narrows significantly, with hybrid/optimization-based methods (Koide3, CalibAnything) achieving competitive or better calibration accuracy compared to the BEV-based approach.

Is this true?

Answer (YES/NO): NO